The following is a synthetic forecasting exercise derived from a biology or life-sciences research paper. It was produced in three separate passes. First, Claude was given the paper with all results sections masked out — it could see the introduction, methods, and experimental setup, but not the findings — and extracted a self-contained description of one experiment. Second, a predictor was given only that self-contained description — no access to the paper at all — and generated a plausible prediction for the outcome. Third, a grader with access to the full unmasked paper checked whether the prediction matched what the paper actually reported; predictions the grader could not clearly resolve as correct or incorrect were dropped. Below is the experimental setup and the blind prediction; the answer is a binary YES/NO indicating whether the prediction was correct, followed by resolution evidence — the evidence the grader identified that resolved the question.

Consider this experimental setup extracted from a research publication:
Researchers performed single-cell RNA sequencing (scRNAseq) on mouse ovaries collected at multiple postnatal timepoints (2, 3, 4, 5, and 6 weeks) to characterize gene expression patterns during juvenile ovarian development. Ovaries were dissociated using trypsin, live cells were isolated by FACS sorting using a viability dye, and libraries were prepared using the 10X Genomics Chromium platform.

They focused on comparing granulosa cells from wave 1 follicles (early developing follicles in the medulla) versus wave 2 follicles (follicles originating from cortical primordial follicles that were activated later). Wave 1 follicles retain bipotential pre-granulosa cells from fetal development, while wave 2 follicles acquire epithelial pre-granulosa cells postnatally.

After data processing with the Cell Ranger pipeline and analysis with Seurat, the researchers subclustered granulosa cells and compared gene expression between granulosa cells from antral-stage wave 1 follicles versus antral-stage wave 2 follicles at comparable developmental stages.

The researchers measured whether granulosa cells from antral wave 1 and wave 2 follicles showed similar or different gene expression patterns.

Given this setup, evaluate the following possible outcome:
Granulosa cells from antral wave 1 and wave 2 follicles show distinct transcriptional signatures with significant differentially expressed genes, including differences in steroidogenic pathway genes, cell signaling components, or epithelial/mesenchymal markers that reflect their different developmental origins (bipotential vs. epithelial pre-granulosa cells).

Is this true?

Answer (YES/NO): NO